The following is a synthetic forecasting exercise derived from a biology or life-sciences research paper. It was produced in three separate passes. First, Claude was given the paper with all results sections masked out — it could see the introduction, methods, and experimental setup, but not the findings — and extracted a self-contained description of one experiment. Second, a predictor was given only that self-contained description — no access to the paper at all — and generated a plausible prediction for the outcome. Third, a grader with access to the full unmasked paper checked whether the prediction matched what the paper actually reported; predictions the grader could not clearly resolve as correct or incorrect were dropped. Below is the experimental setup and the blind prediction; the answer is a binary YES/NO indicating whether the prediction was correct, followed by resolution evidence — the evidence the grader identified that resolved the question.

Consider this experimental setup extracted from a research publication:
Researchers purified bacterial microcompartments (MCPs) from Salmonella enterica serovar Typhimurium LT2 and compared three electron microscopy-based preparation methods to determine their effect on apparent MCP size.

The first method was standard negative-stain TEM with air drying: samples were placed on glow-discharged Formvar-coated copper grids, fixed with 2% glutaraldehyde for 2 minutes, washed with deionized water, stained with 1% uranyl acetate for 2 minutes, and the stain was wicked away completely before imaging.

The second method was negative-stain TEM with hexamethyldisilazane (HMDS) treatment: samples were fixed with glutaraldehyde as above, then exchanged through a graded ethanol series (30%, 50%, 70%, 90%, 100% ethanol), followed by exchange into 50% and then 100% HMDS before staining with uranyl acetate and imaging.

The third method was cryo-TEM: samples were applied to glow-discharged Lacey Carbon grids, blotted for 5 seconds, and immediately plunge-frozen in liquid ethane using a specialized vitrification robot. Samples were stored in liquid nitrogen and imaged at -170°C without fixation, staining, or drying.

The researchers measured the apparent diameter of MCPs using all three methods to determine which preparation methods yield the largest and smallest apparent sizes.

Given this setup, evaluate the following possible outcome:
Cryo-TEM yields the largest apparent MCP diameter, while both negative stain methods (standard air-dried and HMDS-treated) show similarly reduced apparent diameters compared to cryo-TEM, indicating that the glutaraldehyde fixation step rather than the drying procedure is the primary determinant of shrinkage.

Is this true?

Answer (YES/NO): NO